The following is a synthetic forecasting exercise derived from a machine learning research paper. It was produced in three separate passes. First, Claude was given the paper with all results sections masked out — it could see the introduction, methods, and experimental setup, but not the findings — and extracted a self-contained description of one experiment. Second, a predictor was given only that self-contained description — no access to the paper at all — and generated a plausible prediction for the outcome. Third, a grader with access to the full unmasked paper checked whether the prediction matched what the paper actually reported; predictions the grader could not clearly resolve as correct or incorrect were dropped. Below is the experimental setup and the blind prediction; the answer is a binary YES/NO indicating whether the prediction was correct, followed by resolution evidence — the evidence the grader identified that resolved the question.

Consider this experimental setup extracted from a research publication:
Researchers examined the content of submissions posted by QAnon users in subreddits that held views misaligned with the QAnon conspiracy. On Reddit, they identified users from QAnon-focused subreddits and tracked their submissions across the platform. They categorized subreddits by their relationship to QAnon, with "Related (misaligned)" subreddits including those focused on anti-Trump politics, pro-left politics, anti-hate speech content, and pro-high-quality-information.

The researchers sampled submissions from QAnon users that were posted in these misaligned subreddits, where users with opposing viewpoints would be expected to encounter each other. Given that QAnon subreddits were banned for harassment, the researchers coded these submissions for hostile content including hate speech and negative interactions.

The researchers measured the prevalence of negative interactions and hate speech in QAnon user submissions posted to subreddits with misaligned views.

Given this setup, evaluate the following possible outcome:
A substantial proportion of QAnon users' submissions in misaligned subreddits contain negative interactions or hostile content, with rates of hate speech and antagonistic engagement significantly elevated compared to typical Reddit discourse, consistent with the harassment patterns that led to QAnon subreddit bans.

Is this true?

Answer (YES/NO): NO